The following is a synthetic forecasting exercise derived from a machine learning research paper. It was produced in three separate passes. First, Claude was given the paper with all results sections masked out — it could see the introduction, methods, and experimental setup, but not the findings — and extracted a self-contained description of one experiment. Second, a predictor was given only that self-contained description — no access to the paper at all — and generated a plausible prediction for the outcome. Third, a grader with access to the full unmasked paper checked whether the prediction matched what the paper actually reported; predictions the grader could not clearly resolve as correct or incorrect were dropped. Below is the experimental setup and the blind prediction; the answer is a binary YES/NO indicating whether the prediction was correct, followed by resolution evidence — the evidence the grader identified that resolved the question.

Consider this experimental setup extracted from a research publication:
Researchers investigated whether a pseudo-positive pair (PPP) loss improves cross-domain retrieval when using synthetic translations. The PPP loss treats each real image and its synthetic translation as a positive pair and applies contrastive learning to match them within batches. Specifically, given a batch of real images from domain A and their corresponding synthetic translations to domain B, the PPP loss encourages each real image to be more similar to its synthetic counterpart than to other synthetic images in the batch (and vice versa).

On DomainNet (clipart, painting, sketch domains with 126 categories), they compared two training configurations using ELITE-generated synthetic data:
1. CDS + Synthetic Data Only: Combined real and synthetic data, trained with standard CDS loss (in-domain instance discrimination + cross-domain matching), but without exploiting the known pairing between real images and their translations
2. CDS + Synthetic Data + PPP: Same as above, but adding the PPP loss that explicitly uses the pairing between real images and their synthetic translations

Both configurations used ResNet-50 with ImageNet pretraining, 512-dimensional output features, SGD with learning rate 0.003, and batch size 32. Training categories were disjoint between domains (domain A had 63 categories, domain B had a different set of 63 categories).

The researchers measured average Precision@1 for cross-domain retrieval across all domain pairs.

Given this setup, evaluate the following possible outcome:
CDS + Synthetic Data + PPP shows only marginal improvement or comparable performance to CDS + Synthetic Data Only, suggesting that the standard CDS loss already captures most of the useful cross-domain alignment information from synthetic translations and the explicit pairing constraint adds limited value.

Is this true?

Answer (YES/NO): NO